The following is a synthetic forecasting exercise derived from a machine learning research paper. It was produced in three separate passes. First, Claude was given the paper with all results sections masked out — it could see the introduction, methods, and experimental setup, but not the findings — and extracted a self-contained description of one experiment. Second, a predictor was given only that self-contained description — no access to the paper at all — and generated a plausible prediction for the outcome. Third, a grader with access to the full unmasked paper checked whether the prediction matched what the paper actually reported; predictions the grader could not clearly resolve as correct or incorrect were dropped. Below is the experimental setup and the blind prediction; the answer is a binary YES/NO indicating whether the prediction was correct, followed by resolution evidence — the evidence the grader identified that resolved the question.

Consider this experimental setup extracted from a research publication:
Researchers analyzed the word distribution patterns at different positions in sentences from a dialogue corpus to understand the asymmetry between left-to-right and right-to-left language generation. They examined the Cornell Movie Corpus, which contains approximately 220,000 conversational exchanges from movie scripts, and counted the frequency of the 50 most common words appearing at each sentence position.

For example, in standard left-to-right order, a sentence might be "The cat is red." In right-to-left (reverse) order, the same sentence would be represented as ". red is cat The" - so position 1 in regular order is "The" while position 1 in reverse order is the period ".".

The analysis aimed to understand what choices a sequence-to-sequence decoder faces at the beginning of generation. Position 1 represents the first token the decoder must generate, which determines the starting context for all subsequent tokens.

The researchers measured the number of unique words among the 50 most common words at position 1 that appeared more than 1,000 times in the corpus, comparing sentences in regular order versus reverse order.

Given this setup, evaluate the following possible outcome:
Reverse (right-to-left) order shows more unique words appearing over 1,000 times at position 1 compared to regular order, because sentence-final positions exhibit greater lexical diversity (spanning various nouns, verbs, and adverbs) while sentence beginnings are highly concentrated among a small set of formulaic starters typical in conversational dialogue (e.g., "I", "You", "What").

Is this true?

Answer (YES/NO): NO